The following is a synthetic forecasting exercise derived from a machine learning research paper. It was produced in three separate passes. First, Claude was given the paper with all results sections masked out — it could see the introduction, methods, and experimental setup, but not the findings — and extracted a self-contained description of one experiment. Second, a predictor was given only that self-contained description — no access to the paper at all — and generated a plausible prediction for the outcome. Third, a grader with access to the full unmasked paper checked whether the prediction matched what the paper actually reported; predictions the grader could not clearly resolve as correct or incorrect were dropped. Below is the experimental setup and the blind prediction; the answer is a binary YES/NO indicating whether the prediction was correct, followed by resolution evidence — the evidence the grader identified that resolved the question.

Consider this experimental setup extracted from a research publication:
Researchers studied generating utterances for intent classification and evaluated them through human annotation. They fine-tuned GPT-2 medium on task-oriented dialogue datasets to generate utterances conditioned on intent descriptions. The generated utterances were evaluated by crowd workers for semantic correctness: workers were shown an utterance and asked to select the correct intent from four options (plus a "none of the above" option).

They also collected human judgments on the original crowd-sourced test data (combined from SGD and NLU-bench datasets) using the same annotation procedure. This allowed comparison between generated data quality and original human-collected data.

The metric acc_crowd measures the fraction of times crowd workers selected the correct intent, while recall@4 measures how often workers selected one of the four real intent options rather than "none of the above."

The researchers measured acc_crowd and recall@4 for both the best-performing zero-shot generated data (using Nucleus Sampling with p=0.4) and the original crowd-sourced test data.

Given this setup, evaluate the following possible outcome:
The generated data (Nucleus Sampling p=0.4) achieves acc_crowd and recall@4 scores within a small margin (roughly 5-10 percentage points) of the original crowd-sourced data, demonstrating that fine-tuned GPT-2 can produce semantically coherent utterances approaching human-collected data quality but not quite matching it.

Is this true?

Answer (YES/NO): NO